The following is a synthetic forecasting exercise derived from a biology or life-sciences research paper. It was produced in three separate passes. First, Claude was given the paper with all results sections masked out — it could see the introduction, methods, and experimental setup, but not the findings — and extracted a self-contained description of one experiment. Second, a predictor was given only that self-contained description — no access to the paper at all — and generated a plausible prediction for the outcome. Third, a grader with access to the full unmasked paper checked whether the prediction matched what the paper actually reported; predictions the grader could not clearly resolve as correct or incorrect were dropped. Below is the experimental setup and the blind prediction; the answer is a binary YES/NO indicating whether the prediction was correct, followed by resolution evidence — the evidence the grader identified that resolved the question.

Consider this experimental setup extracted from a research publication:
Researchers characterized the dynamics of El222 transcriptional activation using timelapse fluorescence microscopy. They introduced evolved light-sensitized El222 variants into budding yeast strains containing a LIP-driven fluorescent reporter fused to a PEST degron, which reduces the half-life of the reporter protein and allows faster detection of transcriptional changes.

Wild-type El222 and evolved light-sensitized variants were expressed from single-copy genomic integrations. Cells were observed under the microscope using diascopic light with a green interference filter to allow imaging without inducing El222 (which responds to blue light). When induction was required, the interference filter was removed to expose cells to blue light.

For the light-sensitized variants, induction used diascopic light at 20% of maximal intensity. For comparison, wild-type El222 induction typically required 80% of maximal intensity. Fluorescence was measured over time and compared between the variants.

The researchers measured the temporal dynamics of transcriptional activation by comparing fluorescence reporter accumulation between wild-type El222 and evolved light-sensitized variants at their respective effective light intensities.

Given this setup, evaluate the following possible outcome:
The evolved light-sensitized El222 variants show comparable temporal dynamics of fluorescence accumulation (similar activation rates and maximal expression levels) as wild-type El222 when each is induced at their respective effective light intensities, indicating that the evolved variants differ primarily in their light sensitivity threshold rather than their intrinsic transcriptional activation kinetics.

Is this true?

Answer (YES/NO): NO